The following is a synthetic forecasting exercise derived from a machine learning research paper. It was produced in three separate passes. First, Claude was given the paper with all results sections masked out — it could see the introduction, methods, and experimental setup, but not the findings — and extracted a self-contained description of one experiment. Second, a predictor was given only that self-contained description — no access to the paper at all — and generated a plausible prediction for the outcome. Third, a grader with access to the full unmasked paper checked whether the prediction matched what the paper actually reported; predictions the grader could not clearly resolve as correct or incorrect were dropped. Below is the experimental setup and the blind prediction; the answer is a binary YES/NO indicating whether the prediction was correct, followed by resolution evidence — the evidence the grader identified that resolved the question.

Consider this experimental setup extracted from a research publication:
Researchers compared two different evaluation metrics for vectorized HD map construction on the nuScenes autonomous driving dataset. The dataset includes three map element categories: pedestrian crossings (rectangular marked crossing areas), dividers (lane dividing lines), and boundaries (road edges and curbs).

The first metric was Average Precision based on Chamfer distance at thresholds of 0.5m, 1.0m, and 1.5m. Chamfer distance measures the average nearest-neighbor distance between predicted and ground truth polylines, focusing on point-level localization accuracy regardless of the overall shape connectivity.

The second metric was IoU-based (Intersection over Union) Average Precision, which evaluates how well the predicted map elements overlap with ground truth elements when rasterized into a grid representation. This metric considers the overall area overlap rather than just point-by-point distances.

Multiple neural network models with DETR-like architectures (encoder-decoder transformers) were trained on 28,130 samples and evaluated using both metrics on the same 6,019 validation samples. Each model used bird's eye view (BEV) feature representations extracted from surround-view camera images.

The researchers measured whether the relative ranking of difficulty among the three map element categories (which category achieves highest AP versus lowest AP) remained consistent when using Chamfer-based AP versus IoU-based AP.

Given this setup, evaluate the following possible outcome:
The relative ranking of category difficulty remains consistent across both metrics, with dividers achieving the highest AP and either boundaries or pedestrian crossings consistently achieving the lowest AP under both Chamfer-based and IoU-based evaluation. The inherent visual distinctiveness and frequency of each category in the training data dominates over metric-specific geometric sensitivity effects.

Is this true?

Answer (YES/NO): NO